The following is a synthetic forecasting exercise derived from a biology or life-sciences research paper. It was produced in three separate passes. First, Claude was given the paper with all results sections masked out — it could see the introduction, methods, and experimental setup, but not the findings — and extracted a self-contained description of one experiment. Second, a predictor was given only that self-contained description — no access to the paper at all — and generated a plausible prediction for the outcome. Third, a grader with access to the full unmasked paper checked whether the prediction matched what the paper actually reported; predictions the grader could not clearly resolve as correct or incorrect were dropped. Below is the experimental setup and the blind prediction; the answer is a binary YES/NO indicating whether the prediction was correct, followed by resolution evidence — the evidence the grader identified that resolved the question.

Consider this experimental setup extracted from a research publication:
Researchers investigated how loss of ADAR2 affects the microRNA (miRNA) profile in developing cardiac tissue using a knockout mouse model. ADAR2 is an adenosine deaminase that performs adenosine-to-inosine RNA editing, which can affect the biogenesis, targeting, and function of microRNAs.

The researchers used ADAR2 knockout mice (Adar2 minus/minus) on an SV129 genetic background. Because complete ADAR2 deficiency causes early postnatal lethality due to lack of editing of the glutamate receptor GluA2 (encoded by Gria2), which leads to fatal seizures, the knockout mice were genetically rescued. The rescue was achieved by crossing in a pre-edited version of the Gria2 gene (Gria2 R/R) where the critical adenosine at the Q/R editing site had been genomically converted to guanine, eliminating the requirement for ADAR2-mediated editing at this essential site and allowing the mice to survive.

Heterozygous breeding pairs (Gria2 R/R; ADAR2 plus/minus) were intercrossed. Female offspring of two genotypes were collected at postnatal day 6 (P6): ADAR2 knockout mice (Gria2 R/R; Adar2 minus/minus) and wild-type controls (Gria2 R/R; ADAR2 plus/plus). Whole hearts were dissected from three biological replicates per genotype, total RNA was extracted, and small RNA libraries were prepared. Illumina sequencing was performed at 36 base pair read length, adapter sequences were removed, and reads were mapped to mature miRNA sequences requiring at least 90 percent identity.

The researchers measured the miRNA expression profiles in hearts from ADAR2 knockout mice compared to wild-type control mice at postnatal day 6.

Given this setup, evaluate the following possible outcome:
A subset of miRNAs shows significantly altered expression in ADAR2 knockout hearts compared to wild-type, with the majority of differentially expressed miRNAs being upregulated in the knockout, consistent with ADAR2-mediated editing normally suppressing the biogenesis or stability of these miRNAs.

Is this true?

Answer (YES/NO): NO